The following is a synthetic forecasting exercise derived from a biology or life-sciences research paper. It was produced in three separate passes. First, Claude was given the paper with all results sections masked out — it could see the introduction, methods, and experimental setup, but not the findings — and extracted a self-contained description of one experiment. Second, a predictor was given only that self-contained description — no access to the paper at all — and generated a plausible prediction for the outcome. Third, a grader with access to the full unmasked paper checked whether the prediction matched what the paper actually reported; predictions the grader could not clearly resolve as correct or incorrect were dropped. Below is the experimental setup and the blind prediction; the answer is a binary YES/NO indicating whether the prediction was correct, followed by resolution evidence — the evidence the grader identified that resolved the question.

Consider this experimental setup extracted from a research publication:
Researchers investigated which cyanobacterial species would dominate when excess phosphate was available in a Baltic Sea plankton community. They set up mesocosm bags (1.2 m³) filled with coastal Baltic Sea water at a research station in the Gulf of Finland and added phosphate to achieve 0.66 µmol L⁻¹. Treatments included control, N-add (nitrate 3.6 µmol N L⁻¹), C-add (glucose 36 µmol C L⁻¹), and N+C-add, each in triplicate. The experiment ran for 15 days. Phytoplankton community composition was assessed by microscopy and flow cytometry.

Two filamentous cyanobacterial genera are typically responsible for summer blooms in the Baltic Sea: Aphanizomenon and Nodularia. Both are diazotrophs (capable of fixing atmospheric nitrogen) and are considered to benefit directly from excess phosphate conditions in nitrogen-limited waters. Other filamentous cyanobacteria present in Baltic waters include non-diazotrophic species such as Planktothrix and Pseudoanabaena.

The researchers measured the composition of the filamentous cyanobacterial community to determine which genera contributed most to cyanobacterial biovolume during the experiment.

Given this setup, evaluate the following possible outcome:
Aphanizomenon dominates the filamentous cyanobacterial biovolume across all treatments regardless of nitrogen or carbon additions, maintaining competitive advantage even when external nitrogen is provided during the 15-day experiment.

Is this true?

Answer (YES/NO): NO